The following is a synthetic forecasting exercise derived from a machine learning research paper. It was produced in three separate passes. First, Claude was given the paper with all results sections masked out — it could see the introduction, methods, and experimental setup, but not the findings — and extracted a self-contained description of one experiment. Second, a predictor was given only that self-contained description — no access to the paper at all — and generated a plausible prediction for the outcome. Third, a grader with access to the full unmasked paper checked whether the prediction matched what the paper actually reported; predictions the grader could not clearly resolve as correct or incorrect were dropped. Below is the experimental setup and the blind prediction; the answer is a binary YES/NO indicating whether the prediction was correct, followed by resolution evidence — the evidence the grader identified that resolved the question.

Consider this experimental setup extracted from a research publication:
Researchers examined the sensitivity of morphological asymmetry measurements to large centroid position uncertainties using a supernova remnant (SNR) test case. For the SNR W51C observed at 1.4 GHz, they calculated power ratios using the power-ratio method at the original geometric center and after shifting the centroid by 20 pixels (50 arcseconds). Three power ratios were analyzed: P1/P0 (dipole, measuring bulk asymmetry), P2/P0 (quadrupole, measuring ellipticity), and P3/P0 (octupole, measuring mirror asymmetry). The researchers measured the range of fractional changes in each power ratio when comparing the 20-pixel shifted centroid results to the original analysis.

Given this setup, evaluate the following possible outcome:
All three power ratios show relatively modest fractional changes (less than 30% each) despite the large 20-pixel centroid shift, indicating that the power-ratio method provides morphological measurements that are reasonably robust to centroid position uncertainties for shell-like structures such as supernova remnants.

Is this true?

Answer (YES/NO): NO